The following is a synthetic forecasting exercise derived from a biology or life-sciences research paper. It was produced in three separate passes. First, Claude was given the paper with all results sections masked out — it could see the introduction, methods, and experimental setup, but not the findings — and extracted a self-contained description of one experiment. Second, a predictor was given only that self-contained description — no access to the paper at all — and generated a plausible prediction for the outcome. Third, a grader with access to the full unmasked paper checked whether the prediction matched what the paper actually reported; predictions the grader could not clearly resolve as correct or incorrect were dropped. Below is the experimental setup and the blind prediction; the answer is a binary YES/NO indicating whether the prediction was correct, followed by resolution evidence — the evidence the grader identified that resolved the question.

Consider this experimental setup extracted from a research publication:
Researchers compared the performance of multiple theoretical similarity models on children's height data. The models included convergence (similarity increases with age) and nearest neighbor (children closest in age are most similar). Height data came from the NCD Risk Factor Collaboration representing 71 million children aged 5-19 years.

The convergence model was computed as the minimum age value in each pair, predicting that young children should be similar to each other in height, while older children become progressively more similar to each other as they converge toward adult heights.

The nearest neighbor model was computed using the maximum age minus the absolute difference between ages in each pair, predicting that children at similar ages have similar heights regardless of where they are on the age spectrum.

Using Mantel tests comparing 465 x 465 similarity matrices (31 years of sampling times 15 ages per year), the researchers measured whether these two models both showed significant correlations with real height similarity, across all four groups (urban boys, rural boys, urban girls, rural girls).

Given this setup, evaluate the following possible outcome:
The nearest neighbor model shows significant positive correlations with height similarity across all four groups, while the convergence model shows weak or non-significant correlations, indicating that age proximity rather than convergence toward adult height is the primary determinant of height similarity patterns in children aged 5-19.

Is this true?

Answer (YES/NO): NO